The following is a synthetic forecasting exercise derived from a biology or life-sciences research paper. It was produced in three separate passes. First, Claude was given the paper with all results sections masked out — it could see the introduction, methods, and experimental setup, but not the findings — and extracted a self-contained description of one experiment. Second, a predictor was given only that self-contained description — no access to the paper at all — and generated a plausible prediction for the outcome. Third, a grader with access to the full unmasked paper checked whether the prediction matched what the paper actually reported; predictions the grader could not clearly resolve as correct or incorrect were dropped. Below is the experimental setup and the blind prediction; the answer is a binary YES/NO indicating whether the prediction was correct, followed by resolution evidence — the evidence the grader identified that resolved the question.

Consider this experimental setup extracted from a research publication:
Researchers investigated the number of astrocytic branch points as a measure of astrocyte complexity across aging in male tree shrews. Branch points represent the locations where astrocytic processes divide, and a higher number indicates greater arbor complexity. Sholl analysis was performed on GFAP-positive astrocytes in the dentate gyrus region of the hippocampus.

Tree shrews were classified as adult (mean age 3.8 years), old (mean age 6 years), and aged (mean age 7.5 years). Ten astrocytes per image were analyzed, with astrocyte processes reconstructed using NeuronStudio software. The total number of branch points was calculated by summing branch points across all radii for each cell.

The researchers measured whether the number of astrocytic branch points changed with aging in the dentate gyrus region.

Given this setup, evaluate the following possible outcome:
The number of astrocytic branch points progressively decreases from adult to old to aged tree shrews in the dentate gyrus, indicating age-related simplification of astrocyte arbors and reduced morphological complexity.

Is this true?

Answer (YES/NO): NO